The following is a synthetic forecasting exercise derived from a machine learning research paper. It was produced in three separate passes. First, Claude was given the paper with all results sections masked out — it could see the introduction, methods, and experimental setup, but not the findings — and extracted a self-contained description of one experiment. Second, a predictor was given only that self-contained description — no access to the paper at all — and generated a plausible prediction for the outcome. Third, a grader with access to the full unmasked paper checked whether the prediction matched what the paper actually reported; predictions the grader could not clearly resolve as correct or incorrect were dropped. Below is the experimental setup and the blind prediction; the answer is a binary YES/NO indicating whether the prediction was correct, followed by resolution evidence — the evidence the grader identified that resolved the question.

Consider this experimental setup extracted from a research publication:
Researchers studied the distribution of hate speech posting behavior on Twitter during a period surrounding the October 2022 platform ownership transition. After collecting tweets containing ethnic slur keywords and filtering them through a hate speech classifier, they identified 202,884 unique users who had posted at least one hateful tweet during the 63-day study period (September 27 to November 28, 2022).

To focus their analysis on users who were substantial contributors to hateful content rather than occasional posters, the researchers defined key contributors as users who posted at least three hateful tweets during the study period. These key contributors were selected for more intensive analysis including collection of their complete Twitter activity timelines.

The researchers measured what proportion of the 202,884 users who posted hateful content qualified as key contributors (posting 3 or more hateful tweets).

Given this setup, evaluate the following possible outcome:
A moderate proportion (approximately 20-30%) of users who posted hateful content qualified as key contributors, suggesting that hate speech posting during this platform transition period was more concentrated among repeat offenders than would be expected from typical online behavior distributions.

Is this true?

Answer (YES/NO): NO